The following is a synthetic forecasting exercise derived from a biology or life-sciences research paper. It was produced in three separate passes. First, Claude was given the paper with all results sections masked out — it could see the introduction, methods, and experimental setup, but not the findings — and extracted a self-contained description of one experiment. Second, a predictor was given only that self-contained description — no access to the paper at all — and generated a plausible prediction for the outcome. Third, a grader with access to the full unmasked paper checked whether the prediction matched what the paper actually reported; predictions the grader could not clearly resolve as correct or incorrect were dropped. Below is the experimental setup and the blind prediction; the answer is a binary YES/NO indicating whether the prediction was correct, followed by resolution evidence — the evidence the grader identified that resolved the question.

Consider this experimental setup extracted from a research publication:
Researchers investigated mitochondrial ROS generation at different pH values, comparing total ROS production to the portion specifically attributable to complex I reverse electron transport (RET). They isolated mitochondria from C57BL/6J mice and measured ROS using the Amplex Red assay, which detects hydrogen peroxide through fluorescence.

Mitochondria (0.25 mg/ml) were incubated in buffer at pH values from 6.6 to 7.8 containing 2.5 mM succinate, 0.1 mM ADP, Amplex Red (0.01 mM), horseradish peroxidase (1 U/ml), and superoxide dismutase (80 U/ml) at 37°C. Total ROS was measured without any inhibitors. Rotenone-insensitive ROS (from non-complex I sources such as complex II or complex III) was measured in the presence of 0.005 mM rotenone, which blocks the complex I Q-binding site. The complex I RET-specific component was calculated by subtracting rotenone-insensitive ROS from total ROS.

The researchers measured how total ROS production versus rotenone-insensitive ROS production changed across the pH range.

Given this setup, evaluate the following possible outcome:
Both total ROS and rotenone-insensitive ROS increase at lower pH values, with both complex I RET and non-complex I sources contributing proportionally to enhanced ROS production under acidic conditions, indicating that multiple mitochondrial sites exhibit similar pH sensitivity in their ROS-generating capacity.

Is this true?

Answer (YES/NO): NO